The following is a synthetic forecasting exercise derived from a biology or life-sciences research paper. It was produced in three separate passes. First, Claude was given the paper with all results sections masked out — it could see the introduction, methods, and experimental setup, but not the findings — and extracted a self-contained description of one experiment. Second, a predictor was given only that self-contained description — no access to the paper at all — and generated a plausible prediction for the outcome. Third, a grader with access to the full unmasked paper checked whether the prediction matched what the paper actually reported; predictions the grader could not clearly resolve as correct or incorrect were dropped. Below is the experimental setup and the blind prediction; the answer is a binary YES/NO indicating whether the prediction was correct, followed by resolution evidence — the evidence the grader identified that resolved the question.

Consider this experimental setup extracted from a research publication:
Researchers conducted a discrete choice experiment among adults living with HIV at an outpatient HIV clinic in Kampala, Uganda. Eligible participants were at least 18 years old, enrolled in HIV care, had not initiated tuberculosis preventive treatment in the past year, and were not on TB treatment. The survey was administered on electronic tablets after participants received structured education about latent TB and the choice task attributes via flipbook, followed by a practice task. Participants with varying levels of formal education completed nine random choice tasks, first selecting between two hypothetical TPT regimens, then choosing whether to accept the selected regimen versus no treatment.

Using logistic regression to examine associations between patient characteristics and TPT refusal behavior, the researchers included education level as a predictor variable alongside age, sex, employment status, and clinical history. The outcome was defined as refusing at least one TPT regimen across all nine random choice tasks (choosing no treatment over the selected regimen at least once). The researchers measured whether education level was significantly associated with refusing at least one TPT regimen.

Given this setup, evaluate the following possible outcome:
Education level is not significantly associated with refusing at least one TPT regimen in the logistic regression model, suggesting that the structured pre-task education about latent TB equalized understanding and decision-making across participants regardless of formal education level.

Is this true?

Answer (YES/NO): NO